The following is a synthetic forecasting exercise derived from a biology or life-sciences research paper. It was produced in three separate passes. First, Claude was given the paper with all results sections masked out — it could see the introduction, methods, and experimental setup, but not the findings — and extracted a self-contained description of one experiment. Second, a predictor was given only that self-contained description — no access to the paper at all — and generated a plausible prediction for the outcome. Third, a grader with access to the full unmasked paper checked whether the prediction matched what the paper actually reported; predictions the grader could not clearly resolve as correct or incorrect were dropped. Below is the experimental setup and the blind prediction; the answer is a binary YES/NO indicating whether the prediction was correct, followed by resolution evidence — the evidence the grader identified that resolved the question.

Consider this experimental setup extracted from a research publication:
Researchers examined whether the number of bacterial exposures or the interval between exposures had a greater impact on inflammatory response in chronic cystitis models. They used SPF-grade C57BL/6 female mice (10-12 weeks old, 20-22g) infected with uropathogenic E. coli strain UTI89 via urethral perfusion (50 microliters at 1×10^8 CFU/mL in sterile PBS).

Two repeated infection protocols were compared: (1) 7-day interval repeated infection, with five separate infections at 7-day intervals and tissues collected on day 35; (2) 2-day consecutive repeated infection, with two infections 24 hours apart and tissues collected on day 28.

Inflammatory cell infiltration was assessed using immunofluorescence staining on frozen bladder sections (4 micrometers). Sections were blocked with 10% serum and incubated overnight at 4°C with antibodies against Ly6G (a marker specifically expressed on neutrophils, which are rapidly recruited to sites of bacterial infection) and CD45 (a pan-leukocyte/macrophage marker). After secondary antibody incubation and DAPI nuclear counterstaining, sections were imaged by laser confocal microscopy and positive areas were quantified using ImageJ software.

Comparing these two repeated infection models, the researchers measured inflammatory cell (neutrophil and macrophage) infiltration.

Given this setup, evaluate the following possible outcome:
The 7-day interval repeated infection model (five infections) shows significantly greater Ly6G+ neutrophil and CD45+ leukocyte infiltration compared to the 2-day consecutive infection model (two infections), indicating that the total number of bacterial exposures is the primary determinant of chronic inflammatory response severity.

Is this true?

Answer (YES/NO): NO